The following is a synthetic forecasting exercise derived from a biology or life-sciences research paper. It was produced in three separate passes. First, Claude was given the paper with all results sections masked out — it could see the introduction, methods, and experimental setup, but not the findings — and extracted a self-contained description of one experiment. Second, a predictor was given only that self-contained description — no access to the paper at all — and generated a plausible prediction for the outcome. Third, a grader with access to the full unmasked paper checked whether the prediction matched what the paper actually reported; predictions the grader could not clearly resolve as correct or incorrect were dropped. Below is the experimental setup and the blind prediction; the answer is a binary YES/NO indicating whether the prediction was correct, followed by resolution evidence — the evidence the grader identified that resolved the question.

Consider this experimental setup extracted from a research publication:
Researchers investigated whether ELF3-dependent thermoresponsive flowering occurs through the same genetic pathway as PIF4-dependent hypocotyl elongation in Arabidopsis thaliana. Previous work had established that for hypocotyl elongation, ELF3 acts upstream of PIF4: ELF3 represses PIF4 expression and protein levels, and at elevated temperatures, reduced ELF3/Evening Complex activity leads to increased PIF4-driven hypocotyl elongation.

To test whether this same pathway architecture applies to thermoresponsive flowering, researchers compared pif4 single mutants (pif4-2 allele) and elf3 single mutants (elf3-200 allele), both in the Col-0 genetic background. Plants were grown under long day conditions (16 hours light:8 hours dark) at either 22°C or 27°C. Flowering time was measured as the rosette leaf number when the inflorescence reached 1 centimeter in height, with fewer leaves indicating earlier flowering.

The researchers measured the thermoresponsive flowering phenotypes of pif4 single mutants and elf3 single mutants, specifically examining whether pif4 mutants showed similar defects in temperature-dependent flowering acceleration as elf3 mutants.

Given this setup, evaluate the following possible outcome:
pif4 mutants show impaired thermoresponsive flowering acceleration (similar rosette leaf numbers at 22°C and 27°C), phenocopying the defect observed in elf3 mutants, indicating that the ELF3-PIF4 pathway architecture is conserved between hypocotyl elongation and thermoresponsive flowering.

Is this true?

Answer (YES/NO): NO